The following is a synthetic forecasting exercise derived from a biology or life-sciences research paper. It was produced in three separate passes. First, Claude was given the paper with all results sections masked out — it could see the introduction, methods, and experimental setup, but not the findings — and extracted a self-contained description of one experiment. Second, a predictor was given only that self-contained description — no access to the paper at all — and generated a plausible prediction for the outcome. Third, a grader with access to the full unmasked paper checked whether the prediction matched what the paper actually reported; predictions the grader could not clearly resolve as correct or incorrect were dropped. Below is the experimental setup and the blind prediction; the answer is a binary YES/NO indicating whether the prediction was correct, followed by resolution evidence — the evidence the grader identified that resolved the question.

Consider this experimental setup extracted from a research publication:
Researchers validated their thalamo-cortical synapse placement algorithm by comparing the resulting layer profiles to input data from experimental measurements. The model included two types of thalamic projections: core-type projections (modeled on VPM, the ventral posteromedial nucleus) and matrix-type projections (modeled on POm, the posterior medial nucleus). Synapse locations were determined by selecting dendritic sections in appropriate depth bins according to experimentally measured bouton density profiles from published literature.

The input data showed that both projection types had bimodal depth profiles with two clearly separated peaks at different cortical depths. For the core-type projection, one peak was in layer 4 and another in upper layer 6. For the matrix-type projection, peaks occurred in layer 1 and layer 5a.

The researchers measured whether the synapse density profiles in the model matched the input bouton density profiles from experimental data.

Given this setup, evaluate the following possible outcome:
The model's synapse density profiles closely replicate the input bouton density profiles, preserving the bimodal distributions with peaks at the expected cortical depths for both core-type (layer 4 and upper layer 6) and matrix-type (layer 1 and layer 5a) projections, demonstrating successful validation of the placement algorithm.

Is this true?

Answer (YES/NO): NO